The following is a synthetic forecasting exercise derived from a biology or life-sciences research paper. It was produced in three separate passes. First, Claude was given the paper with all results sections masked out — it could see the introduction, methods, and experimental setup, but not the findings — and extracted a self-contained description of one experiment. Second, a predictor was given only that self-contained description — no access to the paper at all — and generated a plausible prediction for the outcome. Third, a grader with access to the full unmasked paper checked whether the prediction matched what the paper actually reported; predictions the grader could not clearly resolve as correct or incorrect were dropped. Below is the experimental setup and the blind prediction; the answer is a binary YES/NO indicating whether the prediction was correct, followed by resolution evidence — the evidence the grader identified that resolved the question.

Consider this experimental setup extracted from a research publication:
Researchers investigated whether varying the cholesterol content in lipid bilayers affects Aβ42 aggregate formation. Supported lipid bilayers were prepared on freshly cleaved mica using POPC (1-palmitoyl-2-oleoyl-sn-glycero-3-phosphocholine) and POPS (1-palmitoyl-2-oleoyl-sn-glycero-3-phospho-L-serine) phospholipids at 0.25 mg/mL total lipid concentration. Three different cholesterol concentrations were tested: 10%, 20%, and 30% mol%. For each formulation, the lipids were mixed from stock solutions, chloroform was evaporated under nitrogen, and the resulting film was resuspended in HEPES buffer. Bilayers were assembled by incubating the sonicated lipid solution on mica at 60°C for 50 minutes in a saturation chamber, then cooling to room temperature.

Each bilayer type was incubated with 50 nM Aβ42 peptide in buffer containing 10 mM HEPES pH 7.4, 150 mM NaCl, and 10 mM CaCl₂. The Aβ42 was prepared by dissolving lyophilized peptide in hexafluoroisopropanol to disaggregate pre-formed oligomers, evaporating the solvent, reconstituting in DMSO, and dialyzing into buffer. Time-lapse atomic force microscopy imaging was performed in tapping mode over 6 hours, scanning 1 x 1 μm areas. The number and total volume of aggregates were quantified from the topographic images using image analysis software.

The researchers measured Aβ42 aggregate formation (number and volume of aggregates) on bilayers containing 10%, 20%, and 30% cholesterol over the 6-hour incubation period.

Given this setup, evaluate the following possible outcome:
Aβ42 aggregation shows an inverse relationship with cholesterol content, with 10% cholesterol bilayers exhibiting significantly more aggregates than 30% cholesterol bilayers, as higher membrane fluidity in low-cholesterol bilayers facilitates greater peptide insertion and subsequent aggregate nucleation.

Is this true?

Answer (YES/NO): NO